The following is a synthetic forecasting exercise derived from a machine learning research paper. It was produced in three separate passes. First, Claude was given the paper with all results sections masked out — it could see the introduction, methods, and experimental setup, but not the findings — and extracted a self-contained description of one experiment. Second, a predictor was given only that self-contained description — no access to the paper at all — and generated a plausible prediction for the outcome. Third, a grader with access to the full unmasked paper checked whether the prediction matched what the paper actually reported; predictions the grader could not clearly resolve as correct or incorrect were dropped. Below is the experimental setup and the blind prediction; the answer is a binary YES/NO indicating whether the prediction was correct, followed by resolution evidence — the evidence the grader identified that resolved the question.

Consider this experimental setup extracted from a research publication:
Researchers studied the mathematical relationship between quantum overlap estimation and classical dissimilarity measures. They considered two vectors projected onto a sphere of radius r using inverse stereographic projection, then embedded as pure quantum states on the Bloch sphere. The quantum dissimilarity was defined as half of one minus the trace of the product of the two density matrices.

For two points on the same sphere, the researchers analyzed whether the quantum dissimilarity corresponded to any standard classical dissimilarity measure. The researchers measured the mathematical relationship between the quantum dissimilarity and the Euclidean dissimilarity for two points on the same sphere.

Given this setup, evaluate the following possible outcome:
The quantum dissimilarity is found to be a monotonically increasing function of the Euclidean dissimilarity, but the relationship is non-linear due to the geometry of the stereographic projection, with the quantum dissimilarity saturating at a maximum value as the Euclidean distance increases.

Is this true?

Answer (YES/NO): NO